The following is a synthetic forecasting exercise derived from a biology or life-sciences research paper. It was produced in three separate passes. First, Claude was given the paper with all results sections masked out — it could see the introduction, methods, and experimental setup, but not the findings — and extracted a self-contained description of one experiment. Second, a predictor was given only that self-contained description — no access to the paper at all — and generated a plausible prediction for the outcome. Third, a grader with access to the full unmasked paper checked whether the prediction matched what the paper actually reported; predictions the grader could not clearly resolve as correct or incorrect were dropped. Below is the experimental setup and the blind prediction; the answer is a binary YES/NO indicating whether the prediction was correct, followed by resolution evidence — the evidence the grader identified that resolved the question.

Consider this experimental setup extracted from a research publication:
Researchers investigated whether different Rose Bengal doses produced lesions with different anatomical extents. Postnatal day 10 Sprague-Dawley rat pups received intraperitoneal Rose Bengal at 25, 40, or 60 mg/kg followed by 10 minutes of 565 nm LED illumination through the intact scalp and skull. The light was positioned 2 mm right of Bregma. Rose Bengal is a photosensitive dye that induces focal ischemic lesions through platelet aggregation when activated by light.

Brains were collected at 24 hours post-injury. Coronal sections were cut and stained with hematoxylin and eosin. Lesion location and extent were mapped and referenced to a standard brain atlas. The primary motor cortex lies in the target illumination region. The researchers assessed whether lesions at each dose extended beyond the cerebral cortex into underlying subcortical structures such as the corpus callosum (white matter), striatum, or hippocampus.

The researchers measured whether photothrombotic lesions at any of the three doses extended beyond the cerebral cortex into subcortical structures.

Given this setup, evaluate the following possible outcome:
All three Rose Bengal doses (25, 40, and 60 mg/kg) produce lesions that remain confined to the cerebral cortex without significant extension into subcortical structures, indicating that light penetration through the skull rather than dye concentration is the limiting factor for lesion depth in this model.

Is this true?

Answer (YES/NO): NO